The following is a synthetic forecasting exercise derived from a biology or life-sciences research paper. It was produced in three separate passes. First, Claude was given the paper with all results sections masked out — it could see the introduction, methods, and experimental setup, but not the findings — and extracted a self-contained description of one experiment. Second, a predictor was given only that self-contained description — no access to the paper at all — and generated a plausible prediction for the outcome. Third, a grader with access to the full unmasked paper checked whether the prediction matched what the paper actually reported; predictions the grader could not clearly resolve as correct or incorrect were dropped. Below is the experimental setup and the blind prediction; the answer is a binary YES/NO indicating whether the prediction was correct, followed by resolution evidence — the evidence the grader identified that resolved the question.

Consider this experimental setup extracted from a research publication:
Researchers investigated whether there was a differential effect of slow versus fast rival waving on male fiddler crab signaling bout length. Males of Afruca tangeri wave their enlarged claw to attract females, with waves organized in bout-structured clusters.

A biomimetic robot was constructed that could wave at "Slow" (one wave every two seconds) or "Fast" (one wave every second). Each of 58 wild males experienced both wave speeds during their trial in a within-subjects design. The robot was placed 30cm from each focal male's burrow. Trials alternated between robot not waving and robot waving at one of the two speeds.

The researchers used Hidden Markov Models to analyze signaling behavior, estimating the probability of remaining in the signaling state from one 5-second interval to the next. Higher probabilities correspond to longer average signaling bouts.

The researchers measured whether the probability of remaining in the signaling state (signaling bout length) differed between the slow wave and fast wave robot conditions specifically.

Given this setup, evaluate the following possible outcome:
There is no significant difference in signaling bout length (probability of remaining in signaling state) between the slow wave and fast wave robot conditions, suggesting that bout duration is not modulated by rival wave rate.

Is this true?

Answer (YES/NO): NO